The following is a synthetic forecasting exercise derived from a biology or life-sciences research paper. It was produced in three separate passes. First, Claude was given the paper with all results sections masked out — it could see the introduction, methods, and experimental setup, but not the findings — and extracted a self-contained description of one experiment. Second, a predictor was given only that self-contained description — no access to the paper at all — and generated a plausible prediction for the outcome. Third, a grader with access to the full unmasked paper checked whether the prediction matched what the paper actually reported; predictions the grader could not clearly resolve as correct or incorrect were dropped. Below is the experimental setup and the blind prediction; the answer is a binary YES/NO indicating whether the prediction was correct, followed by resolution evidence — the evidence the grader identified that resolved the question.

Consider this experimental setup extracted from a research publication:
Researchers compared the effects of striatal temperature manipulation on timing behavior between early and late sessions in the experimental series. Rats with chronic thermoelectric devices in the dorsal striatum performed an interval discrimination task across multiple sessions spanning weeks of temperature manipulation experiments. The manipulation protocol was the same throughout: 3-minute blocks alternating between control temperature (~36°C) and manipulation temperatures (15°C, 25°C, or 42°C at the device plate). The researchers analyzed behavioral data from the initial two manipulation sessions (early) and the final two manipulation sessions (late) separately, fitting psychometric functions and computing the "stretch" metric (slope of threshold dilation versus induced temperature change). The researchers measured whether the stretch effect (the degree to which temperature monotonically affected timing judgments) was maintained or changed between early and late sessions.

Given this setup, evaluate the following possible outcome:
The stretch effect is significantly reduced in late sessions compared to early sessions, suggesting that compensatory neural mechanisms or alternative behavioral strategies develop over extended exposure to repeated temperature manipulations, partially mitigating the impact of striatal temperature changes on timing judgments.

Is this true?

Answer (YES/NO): YES